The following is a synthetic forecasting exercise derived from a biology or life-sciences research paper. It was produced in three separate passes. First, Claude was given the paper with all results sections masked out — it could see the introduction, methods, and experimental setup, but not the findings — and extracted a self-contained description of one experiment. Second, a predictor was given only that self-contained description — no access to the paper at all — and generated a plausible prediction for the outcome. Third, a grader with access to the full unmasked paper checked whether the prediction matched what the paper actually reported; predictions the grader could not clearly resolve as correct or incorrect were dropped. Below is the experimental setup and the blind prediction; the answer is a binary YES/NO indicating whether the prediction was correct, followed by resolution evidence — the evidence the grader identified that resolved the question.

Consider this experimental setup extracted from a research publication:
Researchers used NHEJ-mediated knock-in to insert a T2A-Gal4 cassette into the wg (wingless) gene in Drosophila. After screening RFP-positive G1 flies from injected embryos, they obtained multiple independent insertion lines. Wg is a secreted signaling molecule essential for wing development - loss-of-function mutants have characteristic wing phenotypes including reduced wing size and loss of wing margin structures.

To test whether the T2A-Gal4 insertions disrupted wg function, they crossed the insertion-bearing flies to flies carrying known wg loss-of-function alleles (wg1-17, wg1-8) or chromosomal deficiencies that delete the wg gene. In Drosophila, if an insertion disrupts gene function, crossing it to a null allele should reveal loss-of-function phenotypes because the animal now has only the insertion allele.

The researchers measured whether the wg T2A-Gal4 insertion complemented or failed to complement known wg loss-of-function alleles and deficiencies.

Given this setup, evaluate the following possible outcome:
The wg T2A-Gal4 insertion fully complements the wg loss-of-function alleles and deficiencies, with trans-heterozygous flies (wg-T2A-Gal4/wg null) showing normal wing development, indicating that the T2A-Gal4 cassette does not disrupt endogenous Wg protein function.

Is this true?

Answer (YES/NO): NO